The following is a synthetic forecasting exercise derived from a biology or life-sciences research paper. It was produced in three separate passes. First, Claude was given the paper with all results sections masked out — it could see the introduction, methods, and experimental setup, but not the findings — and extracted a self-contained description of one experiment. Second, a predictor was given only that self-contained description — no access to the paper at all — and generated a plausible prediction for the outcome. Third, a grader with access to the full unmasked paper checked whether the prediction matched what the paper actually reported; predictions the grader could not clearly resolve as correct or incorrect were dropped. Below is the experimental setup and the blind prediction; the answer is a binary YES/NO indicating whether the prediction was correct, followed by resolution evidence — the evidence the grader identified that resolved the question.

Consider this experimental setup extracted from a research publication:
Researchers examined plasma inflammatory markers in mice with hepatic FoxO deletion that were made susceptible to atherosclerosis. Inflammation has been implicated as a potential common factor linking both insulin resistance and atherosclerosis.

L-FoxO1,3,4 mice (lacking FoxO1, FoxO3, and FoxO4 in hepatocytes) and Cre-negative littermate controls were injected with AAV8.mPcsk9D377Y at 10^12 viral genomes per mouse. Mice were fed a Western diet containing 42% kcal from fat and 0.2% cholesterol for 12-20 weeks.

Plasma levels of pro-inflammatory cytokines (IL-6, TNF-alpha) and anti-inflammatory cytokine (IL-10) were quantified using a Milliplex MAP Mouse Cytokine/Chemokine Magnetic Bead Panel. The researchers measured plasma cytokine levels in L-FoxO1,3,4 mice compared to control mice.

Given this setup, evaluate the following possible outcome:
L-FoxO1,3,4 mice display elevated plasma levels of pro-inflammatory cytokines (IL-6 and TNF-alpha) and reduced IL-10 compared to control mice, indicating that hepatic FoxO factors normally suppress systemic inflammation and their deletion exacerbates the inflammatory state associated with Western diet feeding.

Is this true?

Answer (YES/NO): NO